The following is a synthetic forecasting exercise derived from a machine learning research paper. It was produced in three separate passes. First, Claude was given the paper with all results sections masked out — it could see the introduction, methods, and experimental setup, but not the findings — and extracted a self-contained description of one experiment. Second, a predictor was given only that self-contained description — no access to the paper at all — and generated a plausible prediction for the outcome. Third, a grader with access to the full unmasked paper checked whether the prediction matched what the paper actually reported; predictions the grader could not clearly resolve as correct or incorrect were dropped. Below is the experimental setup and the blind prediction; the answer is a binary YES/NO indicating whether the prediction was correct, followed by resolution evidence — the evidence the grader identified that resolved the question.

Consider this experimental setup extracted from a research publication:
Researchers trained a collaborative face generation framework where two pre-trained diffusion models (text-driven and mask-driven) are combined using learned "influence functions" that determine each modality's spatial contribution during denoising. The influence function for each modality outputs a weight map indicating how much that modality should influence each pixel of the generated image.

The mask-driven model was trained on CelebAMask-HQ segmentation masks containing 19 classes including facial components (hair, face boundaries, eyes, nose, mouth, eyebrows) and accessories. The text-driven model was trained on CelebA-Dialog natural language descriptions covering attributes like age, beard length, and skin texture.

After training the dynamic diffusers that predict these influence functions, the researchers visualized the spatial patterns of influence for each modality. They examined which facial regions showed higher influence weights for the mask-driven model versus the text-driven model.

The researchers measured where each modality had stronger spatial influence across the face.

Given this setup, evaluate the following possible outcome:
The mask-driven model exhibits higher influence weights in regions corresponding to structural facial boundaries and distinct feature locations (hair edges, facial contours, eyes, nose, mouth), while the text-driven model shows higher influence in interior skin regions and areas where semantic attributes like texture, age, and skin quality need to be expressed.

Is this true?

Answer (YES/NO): YES